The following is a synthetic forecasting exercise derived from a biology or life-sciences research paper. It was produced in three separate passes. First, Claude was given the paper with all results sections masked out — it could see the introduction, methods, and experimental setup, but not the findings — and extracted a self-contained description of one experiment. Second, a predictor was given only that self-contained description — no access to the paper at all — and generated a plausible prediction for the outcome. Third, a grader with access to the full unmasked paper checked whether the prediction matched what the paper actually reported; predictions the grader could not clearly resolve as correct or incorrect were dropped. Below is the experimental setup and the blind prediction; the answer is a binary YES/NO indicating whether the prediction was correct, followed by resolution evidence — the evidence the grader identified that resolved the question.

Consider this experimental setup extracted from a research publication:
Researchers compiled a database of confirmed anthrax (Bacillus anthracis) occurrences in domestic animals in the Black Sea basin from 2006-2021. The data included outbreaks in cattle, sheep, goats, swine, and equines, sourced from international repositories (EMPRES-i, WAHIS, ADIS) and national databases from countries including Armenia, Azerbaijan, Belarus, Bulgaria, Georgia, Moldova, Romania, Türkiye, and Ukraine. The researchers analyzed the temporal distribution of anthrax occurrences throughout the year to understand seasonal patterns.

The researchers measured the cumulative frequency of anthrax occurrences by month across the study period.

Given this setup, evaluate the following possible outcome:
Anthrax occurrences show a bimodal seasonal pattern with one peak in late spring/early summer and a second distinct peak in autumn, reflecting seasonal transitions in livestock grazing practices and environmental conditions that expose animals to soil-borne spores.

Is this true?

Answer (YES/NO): NO